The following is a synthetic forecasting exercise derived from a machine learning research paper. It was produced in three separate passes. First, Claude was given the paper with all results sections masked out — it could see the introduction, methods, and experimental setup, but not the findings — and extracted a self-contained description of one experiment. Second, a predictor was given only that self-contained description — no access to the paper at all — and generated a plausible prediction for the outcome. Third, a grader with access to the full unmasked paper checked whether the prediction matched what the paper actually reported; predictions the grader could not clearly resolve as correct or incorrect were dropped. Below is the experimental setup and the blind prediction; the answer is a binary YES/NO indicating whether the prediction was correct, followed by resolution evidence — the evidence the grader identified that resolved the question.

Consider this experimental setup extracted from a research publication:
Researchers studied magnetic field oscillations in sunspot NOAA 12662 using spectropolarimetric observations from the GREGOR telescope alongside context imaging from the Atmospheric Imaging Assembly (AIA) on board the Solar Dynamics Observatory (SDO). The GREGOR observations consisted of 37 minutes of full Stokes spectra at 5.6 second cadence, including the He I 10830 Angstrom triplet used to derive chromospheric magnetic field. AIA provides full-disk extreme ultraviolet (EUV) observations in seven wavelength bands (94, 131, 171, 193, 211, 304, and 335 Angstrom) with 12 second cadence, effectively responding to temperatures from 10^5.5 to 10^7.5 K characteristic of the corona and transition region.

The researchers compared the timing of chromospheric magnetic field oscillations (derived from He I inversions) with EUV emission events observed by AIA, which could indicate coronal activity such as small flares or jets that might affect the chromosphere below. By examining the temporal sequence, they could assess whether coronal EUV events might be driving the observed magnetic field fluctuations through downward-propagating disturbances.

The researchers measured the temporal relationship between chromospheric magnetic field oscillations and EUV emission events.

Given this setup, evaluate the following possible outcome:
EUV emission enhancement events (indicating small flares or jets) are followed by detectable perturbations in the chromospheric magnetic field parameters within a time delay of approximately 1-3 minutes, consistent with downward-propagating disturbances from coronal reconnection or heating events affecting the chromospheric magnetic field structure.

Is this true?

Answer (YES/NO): NO